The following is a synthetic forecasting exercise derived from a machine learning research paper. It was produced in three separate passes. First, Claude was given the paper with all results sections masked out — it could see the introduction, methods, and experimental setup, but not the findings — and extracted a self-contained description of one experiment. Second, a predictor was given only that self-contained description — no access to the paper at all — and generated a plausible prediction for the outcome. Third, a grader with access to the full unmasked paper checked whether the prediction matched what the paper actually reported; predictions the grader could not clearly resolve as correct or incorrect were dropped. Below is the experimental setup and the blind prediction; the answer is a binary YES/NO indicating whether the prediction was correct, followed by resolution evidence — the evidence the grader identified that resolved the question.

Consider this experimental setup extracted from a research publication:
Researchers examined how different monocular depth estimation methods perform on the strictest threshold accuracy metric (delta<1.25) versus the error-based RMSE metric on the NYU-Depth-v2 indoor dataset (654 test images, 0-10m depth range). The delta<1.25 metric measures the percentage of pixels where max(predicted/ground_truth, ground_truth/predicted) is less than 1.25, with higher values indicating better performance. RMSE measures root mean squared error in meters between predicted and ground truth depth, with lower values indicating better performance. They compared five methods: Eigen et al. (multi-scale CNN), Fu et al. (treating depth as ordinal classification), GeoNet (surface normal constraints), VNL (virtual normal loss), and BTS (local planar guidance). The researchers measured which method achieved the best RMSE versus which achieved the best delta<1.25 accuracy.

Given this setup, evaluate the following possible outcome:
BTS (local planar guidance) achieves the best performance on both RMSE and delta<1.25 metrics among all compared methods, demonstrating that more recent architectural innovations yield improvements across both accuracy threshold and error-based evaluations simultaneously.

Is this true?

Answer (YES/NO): NO